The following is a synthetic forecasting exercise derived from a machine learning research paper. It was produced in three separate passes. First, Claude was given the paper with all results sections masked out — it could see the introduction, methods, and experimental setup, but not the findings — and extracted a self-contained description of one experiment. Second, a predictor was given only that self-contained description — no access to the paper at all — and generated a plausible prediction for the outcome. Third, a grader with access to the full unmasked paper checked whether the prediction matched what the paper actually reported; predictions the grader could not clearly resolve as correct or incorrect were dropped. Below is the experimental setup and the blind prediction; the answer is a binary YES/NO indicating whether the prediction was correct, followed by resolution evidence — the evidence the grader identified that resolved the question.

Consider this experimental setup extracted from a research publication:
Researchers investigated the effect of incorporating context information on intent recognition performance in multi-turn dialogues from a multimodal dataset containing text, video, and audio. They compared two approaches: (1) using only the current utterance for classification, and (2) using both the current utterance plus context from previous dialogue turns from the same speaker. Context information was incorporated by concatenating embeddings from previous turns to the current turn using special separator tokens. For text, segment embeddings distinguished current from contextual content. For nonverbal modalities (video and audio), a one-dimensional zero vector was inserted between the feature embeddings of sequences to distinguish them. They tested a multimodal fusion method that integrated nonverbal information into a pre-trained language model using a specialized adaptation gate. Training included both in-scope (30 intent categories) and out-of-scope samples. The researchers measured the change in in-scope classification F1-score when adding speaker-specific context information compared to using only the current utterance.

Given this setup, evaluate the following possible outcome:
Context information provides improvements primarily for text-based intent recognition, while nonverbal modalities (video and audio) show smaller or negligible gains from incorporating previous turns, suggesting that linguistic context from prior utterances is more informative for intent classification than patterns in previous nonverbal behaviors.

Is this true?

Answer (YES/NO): NO